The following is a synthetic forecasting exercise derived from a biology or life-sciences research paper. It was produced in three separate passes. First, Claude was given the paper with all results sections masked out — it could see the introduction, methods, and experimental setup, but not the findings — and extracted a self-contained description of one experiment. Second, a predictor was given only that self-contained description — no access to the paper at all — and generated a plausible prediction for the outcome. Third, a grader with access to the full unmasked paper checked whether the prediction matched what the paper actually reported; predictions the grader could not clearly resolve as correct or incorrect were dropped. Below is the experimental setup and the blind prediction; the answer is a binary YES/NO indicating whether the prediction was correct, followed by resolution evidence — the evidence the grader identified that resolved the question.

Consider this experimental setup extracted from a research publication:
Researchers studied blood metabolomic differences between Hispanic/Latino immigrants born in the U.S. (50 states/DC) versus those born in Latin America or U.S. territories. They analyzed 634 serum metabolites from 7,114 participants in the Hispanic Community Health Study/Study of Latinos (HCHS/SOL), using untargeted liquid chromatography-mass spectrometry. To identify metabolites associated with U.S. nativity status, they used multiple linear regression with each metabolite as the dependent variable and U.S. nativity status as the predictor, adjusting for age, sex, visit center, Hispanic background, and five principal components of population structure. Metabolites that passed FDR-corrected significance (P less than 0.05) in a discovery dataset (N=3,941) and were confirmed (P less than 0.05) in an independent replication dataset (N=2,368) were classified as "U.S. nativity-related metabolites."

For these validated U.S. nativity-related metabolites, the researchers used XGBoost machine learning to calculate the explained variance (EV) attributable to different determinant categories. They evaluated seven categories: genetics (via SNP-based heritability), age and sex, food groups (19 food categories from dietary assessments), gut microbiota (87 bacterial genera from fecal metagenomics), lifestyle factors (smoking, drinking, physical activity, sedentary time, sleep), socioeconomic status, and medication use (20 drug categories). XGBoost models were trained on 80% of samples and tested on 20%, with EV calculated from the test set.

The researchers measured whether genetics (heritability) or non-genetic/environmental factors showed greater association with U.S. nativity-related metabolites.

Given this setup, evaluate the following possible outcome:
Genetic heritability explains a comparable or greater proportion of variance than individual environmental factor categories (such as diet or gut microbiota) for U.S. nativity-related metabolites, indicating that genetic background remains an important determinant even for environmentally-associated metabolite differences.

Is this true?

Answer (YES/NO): NO